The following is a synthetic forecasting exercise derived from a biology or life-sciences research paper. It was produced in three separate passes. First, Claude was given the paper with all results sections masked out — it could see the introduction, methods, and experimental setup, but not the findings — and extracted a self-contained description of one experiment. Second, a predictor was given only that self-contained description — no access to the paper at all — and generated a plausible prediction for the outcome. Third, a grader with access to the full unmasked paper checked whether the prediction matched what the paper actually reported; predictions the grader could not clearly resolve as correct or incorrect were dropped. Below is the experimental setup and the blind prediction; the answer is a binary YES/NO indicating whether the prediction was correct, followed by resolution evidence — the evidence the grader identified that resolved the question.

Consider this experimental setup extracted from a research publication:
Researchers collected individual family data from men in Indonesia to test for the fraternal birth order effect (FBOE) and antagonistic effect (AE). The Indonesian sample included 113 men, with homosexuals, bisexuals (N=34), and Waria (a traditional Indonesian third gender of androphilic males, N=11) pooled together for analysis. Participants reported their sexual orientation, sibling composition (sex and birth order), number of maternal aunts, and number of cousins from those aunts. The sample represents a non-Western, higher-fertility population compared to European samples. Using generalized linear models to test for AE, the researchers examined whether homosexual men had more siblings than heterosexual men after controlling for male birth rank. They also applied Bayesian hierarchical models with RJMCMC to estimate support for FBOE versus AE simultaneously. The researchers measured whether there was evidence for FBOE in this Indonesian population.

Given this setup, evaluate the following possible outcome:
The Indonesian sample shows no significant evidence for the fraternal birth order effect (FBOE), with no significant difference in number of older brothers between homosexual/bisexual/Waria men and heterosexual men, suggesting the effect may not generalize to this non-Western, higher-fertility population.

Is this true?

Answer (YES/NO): NO